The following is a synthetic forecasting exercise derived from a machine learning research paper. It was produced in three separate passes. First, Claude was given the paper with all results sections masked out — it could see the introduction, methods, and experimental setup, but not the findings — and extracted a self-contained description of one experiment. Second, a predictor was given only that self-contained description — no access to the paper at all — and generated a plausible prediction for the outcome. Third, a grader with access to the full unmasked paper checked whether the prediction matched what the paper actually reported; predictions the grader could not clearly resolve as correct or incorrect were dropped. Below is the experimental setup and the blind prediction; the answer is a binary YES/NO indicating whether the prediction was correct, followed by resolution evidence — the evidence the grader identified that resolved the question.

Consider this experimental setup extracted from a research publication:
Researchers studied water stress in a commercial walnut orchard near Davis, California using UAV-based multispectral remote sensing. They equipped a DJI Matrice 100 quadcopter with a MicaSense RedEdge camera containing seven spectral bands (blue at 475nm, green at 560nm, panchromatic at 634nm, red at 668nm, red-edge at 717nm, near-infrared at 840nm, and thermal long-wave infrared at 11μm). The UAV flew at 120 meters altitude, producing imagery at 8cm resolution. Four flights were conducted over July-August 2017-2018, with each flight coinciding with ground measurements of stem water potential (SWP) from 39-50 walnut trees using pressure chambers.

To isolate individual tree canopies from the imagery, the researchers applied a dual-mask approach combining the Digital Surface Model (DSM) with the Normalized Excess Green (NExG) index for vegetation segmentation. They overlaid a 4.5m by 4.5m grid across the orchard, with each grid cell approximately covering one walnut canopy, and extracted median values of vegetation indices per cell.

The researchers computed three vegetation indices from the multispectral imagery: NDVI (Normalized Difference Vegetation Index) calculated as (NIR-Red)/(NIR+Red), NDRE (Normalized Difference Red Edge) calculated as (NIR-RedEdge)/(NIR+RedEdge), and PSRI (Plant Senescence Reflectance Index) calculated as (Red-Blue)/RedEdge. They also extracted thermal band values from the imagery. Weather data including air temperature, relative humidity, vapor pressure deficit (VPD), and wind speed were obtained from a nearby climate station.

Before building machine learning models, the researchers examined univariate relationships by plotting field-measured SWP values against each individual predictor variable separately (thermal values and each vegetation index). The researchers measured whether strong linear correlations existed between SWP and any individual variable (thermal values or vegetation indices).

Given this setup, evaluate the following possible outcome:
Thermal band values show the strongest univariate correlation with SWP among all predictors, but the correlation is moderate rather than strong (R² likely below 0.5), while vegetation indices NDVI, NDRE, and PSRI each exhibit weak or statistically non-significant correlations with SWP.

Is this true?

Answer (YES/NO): NO